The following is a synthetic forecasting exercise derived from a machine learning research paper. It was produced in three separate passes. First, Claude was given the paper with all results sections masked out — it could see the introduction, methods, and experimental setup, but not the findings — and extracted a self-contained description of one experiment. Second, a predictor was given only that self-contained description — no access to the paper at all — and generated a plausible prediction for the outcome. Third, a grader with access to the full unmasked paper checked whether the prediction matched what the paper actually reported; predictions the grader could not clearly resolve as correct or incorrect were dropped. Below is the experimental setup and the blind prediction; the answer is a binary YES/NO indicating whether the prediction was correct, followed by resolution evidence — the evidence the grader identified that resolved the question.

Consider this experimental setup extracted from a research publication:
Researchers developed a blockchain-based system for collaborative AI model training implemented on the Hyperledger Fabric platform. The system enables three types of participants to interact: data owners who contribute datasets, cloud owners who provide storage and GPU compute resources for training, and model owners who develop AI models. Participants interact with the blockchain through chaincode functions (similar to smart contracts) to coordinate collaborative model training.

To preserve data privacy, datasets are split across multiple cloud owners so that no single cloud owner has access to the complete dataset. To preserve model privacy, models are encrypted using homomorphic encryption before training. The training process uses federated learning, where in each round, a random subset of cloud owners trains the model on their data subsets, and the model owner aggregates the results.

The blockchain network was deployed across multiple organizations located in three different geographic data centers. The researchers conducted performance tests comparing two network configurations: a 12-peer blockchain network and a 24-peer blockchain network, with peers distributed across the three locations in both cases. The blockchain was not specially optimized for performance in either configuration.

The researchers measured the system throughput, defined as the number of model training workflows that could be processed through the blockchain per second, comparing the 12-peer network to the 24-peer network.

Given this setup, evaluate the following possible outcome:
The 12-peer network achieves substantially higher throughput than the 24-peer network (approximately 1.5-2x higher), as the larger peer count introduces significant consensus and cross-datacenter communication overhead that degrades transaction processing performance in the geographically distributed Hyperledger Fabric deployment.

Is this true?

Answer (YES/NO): NO